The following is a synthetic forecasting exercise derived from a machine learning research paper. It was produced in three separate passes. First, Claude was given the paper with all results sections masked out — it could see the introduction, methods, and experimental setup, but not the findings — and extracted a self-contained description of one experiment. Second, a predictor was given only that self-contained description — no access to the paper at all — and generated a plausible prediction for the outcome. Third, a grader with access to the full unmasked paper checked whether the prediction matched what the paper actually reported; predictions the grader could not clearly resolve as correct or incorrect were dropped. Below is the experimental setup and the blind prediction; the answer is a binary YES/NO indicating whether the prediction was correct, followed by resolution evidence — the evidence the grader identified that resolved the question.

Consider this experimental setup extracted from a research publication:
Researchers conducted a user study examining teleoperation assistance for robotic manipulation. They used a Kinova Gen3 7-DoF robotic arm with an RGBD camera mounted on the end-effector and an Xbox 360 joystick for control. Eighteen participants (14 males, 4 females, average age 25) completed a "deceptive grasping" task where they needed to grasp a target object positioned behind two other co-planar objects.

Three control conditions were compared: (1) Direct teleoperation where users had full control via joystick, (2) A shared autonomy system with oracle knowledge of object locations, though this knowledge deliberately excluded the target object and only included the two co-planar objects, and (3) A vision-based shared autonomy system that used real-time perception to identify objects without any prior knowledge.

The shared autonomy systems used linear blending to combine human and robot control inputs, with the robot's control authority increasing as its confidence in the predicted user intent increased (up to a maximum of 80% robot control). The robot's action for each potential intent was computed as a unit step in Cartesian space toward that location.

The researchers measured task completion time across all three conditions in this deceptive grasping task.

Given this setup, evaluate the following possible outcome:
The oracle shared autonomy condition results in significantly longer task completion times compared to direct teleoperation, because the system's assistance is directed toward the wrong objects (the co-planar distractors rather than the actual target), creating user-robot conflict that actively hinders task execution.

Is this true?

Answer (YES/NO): YES